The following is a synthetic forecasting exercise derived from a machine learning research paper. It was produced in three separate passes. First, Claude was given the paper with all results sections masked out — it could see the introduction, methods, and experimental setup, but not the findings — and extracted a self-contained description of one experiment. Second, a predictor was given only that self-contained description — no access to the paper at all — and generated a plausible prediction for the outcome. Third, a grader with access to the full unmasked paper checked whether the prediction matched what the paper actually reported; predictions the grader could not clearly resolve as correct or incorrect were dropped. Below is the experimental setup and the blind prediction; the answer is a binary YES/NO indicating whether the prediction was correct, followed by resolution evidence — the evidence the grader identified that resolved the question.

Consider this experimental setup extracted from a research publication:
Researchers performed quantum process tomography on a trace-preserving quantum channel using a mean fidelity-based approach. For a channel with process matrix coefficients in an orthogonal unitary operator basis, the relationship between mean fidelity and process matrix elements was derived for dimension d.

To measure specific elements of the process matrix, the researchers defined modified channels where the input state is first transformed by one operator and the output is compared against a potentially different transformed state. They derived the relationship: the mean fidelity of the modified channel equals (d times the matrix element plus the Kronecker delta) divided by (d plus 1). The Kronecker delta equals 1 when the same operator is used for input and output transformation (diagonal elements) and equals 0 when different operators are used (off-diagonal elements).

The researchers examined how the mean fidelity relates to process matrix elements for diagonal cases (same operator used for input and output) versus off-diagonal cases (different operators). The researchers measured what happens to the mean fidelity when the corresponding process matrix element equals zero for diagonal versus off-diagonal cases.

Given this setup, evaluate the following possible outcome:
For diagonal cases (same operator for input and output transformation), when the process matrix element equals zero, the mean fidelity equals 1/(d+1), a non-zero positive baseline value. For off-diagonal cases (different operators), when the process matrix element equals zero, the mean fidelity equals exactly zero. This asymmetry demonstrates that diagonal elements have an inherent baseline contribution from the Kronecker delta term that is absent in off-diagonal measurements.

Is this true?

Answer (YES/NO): YES